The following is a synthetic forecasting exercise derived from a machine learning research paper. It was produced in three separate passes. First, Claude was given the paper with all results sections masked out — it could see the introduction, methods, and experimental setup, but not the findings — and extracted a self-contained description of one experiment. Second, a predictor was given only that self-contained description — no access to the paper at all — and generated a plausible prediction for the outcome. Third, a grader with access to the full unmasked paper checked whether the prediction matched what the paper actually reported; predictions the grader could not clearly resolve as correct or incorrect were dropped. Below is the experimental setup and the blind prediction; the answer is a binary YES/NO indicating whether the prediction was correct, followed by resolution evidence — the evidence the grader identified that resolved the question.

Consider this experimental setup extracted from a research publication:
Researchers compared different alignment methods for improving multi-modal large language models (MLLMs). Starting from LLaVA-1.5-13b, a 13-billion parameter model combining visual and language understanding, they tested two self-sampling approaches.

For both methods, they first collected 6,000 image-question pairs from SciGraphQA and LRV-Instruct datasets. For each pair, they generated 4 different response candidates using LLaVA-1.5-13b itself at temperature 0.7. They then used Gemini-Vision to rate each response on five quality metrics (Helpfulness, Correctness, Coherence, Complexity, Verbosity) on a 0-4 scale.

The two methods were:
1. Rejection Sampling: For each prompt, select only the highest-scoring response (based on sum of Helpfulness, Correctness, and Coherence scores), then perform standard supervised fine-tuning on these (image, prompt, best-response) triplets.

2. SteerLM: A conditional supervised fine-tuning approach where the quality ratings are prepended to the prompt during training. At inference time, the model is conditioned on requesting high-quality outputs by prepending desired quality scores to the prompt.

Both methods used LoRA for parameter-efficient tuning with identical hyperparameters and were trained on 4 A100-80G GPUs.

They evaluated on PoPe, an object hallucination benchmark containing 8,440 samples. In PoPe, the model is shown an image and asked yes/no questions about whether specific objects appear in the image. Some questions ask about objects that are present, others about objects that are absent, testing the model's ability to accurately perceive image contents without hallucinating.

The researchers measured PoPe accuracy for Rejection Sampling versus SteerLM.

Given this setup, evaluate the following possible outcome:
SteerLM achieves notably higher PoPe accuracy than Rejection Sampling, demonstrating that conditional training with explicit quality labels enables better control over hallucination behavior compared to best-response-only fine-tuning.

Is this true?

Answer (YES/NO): NO